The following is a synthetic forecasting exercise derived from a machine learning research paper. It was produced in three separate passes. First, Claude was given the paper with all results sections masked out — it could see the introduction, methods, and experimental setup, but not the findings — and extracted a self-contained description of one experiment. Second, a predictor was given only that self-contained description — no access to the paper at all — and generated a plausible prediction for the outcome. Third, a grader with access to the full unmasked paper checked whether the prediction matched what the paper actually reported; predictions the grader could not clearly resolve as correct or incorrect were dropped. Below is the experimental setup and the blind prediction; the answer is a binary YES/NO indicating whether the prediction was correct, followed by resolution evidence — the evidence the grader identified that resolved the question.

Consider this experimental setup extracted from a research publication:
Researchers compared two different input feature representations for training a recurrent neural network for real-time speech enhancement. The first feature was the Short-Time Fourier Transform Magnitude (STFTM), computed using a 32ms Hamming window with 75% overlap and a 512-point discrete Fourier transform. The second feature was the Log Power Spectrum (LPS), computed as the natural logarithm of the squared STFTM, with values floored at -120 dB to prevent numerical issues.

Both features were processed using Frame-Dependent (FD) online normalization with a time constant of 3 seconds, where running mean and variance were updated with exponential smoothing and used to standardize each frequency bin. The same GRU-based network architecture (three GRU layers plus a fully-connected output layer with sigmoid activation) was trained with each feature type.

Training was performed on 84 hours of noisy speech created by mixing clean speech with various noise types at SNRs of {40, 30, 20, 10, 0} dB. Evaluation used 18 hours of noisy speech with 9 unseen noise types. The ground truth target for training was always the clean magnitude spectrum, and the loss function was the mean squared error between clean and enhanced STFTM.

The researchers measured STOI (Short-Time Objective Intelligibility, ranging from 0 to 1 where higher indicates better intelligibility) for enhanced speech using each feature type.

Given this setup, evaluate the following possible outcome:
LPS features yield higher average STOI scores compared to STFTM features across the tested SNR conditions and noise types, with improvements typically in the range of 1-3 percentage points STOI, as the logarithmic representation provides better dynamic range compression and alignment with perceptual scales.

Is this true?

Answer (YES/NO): NO